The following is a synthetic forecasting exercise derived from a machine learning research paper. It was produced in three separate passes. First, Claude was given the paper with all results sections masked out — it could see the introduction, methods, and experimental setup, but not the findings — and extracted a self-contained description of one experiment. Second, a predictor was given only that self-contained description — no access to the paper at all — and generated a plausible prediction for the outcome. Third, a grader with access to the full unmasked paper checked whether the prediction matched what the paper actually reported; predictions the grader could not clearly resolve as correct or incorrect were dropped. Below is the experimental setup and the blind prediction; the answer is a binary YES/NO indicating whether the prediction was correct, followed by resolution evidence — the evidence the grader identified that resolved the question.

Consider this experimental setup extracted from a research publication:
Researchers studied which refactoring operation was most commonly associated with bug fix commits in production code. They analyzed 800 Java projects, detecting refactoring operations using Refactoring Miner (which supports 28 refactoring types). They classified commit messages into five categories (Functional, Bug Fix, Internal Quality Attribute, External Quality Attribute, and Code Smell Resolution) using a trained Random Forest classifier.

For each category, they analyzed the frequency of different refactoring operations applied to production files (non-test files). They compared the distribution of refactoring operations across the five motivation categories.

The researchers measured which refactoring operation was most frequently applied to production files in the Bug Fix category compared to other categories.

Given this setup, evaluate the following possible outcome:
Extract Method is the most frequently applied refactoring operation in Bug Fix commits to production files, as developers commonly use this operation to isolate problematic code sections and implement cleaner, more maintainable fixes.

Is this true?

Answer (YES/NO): NO